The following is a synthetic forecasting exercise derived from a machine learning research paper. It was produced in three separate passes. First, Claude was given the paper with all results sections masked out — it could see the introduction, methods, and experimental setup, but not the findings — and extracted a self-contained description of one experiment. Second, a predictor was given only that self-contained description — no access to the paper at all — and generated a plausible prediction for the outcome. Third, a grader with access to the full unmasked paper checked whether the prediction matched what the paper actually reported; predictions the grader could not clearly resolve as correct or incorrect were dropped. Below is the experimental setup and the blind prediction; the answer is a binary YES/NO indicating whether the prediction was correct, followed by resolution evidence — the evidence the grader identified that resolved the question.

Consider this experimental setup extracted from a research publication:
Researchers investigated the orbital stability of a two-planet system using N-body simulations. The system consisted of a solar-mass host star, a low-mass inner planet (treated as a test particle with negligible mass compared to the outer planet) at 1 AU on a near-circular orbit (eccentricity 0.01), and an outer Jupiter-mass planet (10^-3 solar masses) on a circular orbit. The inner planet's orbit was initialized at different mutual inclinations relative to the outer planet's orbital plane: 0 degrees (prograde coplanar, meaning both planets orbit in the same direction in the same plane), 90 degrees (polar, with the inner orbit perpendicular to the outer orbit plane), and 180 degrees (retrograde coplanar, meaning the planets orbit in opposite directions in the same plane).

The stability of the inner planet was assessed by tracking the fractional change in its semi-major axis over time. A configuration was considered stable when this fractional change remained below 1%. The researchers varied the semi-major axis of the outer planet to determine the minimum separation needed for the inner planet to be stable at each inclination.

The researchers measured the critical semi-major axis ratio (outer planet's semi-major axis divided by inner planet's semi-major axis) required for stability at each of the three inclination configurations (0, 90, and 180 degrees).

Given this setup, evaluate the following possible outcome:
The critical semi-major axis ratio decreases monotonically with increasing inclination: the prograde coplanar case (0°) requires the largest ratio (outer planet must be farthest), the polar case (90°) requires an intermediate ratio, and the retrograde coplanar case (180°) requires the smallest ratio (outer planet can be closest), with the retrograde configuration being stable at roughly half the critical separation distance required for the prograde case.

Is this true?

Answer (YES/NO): NO